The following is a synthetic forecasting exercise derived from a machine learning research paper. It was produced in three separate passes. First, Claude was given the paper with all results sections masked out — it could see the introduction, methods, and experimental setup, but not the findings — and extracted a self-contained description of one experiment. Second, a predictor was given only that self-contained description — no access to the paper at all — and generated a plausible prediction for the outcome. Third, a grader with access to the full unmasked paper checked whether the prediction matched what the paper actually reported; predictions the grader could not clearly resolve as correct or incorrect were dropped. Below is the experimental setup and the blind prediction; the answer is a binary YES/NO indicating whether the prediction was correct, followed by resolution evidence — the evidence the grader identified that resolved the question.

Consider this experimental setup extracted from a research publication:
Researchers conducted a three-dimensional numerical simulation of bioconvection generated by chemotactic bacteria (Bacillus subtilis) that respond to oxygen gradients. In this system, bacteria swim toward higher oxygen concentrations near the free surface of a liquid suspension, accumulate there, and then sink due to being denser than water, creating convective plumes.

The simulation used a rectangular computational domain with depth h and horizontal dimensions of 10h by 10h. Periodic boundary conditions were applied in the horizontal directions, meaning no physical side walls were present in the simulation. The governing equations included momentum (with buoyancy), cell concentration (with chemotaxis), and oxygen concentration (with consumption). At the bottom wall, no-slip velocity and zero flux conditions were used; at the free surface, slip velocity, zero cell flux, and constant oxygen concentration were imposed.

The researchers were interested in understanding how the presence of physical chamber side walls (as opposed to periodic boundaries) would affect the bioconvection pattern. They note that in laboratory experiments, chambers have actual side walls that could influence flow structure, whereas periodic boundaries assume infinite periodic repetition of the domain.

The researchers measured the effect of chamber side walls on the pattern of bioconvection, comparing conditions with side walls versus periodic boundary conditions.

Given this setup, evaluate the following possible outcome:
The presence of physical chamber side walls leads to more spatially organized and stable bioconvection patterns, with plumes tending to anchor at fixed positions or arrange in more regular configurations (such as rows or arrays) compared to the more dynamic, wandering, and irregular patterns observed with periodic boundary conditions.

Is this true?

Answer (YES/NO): YES